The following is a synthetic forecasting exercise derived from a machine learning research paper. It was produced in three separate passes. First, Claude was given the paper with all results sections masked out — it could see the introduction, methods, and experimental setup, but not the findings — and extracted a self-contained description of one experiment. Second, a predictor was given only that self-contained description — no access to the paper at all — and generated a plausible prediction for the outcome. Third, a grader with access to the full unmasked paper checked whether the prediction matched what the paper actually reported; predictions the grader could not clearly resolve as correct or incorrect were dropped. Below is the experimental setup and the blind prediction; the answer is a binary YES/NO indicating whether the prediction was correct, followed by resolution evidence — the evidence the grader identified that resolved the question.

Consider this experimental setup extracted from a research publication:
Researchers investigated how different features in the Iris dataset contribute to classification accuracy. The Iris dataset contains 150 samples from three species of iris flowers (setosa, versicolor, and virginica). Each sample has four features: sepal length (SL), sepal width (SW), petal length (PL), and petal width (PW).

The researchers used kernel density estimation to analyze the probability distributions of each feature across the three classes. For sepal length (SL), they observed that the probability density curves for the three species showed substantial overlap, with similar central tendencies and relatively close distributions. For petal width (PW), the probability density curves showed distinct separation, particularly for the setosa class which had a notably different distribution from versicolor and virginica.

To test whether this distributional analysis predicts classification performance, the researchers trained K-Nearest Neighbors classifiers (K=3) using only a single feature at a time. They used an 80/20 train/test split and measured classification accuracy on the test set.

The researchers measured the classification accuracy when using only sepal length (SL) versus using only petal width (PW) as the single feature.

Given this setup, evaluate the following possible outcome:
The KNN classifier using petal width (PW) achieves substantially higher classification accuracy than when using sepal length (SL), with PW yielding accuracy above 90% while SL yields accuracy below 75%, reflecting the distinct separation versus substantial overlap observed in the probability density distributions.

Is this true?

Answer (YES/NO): YES